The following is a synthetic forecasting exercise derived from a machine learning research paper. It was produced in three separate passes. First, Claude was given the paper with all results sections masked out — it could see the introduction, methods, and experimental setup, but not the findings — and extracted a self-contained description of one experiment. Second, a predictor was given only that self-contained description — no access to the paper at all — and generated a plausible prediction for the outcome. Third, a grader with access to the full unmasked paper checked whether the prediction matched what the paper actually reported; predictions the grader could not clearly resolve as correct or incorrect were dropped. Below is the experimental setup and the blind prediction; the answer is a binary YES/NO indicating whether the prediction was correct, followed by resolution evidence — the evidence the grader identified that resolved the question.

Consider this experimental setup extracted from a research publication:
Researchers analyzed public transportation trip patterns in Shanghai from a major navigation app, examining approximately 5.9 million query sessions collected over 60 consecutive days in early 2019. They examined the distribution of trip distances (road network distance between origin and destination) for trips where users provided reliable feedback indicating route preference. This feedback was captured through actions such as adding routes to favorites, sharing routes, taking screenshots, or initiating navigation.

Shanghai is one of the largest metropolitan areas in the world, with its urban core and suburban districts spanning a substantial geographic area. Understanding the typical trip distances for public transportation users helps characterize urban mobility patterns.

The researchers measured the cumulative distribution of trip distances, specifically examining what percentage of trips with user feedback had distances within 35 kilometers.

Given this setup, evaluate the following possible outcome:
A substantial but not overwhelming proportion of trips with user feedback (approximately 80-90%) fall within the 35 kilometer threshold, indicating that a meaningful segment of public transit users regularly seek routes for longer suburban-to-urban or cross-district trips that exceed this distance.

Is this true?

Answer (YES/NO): YES